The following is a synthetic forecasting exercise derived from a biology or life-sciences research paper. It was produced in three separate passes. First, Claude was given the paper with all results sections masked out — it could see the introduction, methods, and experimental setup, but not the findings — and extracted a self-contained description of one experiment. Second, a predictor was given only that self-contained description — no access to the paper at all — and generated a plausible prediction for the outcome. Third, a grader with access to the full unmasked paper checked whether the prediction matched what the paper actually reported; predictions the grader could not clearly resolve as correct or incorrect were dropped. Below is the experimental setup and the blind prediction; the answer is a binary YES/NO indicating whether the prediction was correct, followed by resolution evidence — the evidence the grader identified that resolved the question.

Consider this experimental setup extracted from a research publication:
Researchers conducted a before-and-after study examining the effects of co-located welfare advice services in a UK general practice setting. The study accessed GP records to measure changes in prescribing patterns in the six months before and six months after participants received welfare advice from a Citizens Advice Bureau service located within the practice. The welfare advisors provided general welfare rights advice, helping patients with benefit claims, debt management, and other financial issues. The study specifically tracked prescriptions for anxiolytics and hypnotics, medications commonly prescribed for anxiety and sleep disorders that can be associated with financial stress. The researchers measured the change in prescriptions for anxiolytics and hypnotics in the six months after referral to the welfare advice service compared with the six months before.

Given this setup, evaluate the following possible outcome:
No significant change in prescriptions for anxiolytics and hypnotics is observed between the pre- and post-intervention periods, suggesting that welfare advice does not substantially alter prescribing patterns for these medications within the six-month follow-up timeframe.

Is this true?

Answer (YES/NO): NO